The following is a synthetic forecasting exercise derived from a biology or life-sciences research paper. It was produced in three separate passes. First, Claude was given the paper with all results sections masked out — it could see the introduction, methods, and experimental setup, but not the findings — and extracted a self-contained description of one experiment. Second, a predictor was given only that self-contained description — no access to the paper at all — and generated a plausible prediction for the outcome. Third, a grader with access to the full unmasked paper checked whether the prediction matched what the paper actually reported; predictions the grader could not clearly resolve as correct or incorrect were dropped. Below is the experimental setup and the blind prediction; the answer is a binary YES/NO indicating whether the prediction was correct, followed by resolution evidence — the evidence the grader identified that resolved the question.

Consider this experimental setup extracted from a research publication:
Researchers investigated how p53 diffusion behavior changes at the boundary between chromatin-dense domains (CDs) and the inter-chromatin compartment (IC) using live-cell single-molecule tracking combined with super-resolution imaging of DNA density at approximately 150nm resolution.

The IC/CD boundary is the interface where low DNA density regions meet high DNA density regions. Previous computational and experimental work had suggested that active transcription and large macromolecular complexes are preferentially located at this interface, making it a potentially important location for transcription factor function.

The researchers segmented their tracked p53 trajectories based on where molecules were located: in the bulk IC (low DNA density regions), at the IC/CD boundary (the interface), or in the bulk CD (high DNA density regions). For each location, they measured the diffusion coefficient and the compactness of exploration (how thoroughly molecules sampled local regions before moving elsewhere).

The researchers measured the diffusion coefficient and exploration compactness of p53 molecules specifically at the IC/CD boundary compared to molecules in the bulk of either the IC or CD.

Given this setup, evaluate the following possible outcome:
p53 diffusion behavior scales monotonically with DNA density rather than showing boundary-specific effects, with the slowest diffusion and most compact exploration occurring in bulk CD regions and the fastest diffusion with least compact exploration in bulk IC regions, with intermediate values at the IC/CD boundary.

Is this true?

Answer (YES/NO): YES